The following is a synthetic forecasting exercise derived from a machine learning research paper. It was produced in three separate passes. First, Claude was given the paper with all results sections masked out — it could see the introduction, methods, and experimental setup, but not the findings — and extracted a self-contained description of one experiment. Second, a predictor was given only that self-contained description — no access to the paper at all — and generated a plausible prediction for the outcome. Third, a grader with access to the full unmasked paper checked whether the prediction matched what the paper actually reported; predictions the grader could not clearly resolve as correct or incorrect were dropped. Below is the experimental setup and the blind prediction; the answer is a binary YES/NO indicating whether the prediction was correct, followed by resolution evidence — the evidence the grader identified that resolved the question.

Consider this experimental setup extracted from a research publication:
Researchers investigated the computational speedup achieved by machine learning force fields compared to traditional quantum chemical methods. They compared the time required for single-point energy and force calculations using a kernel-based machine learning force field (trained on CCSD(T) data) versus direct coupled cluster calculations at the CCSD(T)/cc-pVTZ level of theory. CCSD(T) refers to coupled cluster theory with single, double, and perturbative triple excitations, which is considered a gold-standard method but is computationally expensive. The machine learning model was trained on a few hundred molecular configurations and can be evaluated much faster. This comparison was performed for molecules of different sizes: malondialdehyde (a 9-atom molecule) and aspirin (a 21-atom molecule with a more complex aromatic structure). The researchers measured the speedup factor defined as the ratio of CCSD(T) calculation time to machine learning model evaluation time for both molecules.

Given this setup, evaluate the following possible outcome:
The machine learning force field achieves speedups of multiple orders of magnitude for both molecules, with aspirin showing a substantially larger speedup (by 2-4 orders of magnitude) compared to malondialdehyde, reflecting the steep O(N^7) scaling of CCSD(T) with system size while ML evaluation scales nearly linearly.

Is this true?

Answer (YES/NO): YES